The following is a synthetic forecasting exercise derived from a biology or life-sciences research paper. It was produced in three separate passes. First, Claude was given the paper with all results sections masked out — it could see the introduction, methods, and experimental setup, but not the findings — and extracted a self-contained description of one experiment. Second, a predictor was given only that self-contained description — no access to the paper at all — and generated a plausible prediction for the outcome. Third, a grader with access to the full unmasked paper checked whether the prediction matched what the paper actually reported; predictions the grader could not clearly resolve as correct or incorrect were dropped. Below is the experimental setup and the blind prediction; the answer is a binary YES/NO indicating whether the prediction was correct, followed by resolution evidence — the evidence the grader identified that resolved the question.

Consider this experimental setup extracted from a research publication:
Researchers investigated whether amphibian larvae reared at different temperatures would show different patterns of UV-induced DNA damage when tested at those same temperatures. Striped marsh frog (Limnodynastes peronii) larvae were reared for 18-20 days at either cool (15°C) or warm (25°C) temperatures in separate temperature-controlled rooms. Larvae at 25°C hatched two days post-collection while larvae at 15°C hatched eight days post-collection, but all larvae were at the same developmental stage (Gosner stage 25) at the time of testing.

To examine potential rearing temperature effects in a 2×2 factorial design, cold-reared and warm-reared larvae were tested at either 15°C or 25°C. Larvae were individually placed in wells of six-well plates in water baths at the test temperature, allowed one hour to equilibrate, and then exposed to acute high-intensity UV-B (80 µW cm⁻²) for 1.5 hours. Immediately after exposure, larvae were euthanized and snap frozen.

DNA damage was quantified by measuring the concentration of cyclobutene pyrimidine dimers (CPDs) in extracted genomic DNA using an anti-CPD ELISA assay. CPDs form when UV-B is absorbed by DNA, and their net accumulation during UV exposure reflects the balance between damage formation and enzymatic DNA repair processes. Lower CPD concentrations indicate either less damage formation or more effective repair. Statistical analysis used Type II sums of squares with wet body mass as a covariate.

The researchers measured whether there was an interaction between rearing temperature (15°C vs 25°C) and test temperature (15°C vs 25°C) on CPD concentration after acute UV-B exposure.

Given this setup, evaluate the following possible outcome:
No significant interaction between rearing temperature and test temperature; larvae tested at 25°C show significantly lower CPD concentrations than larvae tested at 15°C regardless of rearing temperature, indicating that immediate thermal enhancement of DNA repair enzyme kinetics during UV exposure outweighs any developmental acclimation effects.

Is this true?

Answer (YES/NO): NO